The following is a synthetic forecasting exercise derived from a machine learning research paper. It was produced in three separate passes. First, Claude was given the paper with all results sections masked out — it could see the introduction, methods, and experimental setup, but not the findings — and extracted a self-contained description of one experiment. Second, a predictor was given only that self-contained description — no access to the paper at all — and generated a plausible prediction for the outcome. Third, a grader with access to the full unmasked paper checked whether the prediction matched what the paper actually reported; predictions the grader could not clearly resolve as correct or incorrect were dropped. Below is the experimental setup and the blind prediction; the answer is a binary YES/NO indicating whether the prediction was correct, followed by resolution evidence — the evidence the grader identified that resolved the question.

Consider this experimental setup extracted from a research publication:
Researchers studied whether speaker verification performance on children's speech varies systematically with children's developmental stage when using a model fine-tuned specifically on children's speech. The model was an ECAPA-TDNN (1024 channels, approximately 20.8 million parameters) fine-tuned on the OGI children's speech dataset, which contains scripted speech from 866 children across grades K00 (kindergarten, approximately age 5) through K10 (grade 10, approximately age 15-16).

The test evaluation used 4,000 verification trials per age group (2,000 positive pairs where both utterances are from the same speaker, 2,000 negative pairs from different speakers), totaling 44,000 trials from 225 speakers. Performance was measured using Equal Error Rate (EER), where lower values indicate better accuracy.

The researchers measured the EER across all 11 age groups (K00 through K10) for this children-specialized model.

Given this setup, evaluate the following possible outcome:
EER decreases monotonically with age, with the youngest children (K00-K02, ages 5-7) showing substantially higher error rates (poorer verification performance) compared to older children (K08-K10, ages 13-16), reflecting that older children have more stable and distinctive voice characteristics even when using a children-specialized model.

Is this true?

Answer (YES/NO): NO